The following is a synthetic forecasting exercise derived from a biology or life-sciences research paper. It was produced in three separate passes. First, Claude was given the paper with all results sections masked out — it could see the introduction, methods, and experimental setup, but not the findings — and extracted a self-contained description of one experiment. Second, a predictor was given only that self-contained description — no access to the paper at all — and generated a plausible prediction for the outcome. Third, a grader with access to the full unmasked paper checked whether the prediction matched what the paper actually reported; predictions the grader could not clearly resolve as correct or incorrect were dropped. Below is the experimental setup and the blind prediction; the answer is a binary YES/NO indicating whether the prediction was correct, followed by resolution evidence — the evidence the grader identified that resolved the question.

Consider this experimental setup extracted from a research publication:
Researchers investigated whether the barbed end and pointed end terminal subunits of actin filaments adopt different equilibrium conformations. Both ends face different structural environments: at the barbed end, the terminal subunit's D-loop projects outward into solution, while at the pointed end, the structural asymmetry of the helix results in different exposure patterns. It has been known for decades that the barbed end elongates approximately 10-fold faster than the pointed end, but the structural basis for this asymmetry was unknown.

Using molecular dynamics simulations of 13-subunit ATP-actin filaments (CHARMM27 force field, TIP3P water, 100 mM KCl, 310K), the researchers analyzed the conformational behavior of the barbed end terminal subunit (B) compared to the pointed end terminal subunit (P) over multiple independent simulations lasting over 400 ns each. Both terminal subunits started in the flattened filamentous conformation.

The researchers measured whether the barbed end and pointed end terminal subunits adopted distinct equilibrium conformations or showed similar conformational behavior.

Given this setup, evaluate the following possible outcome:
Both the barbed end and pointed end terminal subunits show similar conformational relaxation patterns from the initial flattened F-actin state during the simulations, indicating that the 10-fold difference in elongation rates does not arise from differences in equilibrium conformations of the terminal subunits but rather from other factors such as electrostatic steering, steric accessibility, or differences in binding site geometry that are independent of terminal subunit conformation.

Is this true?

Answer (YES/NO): NO